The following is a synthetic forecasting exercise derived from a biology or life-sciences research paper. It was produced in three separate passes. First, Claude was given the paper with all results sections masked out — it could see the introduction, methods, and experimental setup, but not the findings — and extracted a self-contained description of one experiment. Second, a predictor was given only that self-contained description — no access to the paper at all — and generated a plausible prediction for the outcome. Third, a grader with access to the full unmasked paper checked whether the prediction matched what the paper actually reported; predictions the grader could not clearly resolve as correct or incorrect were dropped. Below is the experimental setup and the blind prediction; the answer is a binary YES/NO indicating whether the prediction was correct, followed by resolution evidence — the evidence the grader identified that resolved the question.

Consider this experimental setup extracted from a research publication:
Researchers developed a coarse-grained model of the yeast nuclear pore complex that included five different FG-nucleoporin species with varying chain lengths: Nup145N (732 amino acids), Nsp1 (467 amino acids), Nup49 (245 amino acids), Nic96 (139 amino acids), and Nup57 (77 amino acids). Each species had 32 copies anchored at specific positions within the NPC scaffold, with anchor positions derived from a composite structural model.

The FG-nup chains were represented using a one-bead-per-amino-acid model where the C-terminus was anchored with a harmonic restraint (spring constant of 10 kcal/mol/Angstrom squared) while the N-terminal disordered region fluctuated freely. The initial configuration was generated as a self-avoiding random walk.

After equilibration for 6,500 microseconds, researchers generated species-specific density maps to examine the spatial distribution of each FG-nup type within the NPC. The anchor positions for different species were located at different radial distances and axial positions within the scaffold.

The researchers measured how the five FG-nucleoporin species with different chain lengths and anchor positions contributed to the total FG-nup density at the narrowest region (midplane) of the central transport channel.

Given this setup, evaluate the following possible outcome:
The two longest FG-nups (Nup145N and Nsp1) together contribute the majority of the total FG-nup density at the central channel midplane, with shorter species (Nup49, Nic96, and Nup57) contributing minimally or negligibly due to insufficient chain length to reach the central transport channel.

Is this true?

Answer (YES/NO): NO